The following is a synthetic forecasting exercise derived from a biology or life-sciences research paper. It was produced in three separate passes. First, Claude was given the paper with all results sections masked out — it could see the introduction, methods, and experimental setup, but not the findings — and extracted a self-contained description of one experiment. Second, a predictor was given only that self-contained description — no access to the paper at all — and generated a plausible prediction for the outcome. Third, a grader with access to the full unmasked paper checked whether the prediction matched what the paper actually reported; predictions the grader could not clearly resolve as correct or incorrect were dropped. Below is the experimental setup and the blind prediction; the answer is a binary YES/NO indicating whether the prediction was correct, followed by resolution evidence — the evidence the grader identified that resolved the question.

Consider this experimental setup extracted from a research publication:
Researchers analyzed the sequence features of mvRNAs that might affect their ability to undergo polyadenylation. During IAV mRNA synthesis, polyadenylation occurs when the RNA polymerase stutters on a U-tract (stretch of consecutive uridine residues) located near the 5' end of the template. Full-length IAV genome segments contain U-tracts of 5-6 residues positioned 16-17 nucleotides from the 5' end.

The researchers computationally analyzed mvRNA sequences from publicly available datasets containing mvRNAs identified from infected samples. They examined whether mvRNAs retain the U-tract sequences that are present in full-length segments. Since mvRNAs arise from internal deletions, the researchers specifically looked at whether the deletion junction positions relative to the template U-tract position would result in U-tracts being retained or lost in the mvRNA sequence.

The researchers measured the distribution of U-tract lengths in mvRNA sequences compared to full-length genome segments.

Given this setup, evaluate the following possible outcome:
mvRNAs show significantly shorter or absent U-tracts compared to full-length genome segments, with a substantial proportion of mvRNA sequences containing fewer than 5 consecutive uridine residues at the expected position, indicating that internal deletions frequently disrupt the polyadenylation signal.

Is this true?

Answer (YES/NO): NO